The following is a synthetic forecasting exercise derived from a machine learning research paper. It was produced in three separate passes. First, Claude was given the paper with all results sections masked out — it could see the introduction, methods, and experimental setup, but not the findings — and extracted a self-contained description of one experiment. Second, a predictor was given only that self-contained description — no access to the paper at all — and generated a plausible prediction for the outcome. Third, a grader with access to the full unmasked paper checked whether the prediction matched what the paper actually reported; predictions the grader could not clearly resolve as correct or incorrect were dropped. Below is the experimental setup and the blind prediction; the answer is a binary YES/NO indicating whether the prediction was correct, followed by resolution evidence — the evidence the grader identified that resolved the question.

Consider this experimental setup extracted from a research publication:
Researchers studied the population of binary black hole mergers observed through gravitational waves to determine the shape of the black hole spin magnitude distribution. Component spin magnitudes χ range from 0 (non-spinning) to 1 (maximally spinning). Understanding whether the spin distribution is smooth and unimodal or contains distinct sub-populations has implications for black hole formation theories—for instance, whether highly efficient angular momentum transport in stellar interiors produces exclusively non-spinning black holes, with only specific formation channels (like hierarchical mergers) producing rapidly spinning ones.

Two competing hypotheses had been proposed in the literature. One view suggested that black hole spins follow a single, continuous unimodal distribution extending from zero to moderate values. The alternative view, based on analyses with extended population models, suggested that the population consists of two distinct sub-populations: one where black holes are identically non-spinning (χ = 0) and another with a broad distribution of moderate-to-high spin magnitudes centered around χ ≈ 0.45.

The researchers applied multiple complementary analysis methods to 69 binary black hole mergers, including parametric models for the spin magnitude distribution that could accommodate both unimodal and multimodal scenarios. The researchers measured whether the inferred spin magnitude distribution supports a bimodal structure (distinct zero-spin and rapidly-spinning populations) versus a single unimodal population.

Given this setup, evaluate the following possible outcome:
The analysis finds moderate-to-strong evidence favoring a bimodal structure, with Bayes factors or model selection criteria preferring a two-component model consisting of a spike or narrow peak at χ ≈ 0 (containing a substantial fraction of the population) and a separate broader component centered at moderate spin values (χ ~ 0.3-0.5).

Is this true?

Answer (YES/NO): NO